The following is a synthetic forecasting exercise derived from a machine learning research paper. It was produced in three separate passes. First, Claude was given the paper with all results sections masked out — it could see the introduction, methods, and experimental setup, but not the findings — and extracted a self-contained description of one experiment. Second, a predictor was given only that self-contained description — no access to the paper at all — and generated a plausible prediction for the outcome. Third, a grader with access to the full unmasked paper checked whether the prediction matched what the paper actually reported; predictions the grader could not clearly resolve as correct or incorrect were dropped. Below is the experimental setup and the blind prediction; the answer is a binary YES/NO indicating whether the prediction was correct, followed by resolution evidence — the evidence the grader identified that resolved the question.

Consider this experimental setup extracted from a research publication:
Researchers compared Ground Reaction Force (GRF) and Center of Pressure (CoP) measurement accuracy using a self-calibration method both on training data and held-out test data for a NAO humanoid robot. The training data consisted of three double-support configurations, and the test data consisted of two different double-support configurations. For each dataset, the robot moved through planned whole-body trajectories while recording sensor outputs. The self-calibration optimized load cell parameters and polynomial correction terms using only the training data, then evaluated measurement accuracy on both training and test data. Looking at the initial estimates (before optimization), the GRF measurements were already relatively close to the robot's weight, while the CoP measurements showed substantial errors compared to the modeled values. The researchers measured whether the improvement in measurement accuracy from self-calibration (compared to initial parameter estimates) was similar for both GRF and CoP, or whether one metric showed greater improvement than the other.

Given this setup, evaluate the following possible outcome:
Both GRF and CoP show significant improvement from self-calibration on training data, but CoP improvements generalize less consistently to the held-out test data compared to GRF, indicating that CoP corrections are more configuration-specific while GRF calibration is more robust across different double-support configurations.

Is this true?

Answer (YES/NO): NO